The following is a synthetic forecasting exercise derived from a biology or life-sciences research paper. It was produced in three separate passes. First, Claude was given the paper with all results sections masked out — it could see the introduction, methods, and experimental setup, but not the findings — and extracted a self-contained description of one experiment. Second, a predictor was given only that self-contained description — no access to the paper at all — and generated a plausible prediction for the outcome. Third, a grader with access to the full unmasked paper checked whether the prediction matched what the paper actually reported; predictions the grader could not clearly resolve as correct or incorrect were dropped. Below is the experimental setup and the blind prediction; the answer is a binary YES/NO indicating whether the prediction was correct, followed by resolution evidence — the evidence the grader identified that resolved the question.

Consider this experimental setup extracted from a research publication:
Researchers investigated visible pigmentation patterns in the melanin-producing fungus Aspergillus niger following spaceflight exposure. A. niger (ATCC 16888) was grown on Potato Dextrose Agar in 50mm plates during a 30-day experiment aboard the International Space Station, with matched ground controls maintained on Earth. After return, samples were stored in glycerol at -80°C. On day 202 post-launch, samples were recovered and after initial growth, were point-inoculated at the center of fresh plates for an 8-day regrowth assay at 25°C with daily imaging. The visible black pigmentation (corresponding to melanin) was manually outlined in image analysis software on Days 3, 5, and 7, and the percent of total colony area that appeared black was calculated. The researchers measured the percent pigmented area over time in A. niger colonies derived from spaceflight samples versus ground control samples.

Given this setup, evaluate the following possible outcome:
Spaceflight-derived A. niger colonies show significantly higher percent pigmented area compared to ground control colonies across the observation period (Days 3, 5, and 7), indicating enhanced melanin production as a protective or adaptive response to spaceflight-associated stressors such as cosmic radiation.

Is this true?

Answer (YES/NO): NO